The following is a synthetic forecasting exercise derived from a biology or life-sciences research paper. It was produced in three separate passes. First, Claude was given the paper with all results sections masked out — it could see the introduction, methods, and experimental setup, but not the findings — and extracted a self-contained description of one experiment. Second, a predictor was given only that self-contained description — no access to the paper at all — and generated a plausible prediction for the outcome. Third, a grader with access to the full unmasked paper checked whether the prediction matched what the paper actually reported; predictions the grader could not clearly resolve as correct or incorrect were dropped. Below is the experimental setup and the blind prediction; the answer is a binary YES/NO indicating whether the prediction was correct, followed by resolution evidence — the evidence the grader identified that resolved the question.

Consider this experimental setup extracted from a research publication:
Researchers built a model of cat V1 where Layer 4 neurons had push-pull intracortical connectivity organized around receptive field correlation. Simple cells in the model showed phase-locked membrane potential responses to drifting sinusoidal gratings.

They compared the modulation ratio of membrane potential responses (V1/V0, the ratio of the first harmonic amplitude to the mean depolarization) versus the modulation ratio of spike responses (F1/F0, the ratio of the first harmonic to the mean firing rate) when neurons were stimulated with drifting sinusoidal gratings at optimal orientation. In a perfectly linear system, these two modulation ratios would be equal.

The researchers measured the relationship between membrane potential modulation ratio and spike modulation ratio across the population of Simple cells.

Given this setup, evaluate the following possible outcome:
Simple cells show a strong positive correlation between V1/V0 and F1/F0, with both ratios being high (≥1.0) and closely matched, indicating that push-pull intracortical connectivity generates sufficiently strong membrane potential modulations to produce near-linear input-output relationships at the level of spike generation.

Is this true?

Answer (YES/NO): NO